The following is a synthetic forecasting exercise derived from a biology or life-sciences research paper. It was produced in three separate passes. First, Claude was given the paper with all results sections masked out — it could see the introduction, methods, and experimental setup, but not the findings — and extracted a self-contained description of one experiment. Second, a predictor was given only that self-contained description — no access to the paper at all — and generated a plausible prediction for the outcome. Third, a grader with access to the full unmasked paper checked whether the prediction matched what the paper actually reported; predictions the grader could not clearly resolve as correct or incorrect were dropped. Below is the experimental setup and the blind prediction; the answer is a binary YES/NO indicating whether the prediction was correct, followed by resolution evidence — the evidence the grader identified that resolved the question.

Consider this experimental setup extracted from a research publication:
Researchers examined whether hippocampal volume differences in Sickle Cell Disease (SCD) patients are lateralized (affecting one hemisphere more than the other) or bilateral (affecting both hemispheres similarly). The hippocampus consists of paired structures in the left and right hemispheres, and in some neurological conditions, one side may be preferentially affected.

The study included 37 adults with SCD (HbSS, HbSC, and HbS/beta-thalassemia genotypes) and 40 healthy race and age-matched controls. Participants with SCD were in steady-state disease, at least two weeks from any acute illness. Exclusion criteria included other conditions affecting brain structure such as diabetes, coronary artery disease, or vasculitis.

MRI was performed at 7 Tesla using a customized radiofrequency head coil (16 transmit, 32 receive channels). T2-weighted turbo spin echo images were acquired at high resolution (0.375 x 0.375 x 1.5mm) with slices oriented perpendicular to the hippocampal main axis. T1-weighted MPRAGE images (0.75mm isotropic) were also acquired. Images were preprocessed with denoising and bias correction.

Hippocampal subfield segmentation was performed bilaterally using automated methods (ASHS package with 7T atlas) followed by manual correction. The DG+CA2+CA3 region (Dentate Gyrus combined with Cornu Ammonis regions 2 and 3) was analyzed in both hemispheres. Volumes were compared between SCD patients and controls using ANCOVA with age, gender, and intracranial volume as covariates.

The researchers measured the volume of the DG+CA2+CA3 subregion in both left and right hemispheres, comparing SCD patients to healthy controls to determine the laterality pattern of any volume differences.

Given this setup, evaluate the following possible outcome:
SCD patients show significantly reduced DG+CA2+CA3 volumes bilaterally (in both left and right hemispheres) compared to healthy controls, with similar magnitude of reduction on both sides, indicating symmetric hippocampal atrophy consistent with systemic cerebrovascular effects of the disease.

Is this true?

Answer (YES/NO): YES